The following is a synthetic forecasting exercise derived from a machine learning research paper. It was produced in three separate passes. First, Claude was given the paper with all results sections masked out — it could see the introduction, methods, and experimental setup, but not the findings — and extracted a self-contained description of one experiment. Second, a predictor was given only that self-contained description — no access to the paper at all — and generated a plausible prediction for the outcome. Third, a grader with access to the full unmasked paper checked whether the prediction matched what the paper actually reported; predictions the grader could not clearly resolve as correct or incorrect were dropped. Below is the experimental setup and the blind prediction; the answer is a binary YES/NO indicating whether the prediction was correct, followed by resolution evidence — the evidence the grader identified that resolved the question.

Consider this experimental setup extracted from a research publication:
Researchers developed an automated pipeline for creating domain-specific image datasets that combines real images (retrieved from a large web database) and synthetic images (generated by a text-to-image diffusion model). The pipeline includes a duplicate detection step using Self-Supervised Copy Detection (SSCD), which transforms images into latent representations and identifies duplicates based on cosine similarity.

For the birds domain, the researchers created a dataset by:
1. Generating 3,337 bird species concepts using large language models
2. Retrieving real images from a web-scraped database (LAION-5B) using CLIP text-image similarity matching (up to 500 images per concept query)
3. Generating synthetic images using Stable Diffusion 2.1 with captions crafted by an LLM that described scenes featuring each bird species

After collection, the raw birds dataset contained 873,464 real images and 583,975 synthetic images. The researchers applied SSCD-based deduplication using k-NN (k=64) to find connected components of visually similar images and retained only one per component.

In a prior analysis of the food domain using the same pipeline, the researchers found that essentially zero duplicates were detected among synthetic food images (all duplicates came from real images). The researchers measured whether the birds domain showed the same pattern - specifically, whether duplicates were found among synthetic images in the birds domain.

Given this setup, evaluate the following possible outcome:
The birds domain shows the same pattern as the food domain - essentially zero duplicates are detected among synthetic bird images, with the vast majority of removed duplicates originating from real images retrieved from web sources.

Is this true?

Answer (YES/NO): NO